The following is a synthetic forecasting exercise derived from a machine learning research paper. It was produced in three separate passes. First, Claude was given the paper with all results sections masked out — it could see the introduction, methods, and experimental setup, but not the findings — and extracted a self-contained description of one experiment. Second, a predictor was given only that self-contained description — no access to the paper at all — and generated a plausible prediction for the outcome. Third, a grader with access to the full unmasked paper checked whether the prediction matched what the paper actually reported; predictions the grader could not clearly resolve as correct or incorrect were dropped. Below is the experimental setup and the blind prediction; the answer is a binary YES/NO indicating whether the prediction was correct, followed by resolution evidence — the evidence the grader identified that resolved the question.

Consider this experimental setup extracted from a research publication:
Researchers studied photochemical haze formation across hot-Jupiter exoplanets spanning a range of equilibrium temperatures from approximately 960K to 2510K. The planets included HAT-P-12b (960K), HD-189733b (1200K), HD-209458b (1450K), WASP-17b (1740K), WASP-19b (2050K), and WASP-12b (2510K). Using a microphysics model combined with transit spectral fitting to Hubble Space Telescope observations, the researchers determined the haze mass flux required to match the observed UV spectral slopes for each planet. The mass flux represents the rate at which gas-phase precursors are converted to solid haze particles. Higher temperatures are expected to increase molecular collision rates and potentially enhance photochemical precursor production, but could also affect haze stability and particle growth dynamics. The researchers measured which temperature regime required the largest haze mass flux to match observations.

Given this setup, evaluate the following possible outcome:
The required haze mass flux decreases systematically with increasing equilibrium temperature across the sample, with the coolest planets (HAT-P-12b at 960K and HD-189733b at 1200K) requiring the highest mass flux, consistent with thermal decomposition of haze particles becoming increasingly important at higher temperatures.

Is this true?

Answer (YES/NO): NO